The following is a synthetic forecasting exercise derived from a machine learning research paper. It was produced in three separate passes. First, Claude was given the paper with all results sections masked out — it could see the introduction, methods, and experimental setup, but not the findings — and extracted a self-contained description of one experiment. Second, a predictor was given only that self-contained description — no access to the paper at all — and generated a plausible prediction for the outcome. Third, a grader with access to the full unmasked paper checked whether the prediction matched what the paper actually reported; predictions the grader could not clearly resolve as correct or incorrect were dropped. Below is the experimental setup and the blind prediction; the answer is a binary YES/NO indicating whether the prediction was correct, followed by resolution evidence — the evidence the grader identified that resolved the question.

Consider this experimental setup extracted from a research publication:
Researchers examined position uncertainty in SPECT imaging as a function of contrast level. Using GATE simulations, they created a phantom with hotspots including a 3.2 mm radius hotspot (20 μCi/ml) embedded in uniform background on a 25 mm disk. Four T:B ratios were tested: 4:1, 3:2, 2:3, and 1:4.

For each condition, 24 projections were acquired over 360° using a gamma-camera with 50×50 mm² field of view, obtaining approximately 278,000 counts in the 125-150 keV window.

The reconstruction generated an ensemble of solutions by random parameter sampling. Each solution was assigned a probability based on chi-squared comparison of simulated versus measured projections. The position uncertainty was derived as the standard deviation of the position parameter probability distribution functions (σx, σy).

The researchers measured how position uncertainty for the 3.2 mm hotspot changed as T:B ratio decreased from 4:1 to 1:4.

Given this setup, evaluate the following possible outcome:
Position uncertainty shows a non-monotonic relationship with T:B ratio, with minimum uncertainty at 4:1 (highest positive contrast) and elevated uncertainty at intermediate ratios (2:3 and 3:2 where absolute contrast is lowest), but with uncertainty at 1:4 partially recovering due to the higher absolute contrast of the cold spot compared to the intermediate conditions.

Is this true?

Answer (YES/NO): NO